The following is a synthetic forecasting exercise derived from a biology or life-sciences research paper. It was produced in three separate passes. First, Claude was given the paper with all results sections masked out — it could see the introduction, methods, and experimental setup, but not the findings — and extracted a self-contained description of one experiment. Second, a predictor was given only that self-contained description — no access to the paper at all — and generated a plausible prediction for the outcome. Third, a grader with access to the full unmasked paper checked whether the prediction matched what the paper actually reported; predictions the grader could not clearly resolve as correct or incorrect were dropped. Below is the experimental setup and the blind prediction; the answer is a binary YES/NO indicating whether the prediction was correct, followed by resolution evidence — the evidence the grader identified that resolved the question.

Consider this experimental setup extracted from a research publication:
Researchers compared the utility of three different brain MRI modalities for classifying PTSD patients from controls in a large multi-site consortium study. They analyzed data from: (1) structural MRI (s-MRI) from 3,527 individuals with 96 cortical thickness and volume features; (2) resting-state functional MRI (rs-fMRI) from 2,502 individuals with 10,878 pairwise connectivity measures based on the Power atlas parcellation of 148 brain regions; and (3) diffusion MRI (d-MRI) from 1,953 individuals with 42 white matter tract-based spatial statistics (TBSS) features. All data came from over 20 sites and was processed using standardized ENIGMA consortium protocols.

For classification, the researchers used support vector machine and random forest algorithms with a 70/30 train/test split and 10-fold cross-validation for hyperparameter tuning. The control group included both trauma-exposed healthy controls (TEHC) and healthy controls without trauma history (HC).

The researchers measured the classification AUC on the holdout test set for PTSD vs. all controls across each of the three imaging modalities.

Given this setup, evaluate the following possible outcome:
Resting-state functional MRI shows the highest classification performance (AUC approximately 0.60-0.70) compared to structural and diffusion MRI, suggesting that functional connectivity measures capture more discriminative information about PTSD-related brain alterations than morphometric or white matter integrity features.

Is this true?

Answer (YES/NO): NO